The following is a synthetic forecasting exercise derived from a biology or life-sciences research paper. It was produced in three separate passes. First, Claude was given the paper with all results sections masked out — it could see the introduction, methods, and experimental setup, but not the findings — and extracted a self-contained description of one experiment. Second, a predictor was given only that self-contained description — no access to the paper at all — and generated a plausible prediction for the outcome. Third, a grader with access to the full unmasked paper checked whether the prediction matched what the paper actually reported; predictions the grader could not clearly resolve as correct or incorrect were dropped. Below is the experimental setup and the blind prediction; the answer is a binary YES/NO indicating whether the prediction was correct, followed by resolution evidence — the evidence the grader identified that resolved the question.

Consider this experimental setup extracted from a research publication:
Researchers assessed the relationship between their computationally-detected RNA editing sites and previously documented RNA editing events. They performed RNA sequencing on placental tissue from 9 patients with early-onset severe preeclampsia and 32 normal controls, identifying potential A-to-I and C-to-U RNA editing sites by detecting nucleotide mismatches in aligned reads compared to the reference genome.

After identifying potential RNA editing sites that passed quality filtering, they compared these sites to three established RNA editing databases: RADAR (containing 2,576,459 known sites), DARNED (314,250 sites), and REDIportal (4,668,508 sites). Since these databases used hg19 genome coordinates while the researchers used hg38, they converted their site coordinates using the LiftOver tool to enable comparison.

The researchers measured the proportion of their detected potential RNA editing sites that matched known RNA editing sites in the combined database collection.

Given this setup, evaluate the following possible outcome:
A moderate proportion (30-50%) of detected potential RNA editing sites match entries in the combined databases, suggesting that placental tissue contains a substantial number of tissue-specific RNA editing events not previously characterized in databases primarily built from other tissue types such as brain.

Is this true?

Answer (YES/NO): YES